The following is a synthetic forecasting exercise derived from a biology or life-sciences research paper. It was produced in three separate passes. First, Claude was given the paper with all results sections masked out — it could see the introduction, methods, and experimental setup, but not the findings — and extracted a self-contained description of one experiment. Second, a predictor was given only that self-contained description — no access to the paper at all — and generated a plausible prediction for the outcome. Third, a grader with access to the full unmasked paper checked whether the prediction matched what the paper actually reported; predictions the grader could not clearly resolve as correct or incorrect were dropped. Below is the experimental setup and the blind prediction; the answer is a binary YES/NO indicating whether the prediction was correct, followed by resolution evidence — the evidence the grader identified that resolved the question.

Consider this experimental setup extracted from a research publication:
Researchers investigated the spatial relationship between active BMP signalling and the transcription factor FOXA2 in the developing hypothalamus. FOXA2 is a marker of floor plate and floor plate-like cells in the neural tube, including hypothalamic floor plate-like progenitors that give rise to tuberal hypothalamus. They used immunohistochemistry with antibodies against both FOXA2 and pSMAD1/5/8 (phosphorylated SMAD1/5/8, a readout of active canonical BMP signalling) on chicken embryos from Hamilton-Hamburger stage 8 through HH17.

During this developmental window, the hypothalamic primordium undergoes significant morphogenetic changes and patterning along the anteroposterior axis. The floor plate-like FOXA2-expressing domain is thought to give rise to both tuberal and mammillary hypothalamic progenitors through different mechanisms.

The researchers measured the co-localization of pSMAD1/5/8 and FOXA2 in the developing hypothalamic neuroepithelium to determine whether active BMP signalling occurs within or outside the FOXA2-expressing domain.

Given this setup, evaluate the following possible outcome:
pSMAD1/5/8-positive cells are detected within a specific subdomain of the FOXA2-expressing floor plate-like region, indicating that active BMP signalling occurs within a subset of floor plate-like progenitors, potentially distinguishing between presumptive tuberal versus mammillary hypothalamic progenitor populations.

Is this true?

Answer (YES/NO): YES